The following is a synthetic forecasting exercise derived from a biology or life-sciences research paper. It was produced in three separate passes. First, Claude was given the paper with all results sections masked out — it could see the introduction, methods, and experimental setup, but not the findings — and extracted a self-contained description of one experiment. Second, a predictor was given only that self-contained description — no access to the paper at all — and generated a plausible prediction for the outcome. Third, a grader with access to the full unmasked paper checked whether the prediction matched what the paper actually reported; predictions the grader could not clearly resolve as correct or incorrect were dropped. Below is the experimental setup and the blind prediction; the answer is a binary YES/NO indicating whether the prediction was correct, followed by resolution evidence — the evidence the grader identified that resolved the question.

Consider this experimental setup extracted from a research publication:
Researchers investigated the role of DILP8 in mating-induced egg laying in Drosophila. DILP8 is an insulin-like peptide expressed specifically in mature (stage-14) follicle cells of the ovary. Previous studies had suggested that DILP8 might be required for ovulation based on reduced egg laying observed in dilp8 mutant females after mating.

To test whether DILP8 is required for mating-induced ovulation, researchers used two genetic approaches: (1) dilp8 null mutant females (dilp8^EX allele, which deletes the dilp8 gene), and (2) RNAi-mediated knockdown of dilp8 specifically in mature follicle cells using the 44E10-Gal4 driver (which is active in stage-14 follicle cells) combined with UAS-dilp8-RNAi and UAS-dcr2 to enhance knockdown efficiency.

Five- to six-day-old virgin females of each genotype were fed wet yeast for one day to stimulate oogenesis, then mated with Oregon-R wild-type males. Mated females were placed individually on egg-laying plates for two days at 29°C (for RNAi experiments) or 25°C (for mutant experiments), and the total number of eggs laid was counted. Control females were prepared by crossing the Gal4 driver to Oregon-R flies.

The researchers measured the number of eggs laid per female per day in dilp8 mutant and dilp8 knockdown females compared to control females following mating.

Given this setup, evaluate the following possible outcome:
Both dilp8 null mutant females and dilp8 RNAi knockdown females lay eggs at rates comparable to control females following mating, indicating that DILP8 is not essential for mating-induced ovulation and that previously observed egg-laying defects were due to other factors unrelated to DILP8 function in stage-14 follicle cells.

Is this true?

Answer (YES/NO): YES